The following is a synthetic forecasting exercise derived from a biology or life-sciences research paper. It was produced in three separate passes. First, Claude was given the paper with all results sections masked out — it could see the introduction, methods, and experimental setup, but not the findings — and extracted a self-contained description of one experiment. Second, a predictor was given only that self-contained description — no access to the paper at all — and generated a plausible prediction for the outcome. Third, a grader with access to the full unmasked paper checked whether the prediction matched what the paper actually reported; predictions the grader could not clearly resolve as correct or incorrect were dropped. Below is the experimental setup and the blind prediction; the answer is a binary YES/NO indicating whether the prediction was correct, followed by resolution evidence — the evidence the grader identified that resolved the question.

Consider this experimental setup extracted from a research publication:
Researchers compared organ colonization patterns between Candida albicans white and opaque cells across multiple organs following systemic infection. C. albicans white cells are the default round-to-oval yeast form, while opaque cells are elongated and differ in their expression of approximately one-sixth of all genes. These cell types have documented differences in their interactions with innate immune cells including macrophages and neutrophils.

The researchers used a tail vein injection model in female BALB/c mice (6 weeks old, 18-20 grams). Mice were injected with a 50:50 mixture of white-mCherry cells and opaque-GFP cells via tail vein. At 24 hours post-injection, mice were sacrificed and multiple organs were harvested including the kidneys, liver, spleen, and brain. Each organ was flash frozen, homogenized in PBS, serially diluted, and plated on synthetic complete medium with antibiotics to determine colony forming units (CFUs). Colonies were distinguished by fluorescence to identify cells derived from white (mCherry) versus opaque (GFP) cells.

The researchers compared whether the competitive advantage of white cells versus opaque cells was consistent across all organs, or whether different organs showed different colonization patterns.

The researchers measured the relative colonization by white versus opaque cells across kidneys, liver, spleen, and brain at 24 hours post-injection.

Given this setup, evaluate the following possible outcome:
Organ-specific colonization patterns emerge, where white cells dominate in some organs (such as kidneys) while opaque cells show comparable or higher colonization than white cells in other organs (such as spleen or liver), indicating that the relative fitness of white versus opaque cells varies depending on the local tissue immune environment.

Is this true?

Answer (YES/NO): YES